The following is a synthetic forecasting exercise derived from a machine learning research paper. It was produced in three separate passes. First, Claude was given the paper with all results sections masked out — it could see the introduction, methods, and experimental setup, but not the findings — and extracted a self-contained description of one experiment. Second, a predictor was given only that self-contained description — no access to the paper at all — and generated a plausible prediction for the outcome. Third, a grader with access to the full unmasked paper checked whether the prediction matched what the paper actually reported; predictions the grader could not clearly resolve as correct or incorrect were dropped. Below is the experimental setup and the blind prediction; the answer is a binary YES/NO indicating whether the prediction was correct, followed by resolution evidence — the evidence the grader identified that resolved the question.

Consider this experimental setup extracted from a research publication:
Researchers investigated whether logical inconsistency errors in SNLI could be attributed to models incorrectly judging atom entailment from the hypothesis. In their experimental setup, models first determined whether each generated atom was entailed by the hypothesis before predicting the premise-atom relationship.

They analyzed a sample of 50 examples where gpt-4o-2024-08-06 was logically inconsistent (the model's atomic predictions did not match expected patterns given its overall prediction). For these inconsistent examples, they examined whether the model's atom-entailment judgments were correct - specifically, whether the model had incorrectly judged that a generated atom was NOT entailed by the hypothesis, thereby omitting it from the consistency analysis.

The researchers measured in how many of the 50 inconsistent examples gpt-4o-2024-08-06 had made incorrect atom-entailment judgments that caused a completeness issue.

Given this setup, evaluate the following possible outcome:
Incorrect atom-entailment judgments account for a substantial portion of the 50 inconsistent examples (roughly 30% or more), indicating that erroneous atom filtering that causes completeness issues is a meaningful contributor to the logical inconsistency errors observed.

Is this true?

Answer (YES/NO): NO